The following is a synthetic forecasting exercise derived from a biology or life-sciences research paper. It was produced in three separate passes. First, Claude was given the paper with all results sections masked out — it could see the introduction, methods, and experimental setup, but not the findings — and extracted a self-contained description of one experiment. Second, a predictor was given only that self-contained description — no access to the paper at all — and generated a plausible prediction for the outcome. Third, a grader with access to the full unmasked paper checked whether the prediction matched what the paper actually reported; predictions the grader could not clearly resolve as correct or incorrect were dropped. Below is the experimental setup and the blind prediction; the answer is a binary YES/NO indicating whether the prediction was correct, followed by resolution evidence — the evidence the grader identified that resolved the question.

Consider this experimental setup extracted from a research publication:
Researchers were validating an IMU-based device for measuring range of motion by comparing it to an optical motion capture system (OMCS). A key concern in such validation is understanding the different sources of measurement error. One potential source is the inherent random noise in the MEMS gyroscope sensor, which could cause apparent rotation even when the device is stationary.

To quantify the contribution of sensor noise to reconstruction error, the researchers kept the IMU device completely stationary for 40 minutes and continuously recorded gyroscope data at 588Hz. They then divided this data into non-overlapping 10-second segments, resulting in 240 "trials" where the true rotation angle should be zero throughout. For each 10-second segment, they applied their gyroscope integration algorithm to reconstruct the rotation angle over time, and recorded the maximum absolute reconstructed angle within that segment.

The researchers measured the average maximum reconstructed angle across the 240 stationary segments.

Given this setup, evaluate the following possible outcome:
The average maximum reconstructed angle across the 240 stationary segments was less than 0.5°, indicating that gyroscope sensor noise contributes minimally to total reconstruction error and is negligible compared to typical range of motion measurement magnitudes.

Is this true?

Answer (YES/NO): YES